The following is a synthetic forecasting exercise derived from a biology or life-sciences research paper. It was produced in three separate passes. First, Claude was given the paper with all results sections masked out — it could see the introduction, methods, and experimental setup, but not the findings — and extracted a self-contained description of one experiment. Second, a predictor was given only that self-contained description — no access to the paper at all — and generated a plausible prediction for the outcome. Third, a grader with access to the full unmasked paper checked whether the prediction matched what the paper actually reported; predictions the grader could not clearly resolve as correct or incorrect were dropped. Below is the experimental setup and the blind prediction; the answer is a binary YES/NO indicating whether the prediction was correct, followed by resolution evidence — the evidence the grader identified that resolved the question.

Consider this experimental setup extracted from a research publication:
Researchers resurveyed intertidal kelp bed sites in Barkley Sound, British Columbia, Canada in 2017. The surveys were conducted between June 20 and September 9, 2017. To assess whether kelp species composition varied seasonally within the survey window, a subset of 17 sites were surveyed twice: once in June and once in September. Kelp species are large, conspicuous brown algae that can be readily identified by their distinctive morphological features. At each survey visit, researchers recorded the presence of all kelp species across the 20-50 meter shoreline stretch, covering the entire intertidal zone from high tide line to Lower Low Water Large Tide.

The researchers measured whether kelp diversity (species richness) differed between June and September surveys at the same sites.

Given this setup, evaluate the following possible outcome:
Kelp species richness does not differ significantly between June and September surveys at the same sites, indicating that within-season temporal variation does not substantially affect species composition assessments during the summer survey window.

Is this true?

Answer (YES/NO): YES